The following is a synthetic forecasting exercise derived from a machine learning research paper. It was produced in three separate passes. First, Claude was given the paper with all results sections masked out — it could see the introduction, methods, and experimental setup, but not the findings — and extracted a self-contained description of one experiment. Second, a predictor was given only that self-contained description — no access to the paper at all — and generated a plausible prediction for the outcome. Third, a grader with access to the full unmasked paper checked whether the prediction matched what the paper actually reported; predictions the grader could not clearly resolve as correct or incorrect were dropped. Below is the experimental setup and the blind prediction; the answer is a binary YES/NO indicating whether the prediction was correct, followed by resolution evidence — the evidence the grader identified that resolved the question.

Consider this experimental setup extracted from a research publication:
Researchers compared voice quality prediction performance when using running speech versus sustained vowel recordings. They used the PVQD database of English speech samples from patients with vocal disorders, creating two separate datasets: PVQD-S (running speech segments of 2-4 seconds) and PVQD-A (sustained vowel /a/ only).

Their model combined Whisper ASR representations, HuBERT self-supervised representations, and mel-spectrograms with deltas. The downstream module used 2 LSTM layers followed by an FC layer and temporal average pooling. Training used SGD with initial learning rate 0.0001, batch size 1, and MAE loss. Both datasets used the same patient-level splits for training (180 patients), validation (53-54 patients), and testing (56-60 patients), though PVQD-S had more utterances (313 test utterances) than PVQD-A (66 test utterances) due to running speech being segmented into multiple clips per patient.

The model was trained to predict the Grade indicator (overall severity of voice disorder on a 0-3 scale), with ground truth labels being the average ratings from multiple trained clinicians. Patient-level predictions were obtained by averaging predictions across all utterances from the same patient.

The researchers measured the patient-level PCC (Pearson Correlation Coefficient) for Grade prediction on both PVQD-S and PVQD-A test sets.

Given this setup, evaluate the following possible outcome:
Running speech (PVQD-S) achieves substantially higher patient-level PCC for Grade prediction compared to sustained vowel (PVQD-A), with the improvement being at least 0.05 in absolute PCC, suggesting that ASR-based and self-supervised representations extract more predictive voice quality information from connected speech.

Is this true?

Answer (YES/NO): YES